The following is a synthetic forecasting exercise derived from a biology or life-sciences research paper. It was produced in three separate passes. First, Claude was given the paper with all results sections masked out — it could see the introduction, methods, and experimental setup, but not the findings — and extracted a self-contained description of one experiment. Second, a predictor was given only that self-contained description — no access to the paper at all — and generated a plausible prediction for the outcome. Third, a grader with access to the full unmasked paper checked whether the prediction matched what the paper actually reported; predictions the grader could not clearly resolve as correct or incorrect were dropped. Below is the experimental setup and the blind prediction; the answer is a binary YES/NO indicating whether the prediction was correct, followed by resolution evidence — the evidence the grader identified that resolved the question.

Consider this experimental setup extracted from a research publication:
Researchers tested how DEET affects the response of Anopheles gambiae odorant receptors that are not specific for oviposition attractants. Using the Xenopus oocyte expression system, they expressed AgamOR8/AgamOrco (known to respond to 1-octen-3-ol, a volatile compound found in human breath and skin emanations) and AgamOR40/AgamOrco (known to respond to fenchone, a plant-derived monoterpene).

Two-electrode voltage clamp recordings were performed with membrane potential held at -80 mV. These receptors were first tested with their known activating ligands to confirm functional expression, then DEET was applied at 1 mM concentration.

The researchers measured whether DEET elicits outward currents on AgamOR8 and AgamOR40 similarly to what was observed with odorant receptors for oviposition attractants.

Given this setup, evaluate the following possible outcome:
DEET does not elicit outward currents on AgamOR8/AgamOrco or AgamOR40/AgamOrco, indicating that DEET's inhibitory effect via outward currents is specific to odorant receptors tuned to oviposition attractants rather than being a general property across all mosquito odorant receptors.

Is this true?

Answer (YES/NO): YES